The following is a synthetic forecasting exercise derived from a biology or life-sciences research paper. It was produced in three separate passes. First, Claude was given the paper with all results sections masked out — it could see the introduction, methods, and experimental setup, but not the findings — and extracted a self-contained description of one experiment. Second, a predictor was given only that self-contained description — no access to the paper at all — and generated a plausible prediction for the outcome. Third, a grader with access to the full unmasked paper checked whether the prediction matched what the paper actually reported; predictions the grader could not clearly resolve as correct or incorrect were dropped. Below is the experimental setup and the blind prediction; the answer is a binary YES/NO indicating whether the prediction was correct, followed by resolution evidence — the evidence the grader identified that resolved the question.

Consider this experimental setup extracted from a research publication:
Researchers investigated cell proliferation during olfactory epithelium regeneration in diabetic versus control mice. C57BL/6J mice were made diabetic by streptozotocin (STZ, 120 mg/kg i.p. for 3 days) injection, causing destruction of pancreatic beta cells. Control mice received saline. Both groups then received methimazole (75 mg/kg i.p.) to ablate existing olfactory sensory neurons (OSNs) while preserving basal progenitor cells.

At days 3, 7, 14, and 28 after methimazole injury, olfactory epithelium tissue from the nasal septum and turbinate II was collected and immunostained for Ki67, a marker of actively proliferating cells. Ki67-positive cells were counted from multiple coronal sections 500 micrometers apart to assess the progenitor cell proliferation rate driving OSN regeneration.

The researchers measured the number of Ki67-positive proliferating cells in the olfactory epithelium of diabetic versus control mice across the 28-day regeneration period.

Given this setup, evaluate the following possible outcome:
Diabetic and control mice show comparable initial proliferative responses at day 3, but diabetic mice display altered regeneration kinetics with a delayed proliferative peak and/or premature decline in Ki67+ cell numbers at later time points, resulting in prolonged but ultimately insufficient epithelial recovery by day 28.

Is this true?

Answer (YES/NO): NO